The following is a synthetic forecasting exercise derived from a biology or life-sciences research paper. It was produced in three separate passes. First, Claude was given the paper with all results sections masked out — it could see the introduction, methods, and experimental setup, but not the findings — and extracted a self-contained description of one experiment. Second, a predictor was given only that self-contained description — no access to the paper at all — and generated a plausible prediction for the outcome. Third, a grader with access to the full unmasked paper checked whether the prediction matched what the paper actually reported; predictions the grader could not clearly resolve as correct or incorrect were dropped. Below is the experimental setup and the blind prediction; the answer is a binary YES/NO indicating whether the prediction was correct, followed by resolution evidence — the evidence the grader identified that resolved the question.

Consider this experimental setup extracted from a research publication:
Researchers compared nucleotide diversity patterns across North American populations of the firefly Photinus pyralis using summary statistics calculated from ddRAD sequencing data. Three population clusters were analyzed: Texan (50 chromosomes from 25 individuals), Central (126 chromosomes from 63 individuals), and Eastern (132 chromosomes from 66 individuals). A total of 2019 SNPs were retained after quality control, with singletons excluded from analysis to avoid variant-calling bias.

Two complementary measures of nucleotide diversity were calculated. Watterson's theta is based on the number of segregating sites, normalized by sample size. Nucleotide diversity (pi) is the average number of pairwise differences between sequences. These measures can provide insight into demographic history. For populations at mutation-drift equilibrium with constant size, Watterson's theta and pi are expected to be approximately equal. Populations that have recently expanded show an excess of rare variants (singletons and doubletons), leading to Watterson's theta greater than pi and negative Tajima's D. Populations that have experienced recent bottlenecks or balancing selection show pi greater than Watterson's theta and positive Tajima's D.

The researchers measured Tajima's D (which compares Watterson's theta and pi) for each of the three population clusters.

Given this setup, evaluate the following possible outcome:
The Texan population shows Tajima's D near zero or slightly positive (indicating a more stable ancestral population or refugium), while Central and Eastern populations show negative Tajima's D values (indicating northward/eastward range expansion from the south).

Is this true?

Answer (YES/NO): YES